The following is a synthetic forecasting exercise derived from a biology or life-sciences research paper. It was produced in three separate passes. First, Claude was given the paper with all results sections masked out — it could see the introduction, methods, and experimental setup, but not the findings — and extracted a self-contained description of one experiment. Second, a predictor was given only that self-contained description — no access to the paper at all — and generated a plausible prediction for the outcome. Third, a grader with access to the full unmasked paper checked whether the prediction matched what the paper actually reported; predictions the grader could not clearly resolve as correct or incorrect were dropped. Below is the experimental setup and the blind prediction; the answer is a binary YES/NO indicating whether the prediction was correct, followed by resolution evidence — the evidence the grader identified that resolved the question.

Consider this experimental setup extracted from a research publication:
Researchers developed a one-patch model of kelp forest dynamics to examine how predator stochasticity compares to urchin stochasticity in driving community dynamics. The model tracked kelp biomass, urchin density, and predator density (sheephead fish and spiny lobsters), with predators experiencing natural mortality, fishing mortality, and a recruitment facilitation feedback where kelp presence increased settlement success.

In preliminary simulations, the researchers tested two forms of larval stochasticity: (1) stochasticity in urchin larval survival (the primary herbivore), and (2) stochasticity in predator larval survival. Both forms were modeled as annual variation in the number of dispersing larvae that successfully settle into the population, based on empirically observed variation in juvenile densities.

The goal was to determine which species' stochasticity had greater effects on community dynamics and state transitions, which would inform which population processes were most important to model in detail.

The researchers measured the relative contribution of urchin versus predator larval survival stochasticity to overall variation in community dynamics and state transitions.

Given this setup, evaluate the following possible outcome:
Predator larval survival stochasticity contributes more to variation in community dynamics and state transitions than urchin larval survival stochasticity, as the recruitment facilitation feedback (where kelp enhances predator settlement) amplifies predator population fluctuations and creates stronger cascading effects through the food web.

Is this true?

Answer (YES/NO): NO